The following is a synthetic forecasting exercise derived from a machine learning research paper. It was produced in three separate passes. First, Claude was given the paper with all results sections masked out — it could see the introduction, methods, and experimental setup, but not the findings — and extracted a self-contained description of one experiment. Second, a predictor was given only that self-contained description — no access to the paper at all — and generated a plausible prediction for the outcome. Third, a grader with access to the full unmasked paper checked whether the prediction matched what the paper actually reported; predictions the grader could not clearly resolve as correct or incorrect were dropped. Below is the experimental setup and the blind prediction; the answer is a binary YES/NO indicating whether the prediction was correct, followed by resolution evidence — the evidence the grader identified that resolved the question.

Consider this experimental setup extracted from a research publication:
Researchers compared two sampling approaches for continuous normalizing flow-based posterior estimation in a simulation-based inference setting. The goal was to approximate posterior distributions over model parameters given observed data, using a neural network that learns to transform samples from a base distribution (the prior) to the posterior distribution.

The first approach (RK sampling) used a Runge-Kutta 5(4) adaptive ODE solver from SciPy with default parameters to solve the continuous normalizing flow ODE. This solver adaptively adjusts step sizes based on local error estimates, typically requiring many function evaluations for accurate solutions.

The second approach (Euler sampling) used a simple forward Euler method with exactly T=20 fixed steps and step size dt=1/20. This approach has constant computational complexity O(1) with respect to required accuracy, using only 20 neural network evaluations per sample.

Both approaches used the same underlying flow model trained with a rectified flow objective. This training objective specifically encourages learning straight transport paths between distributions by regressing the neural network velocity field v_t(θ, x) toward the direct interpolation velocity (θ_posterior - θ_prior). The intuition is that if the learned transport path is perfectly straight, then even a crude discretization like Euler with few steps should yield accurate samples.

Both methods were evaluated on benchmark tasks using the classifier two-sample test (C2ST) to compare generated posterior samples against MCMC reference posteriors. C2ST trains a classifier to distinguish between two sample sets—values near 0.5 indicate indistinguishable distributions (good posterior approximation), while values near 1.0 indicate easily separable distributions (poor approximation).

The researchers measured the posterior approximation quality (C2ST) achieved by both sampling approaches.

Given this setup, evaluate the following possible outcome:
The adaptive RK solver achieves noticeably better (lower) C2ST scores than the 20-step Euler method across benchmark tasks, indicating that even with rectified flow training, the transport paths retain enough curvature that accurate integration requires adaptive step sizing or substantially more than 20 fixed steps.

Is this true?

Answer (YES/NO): NO